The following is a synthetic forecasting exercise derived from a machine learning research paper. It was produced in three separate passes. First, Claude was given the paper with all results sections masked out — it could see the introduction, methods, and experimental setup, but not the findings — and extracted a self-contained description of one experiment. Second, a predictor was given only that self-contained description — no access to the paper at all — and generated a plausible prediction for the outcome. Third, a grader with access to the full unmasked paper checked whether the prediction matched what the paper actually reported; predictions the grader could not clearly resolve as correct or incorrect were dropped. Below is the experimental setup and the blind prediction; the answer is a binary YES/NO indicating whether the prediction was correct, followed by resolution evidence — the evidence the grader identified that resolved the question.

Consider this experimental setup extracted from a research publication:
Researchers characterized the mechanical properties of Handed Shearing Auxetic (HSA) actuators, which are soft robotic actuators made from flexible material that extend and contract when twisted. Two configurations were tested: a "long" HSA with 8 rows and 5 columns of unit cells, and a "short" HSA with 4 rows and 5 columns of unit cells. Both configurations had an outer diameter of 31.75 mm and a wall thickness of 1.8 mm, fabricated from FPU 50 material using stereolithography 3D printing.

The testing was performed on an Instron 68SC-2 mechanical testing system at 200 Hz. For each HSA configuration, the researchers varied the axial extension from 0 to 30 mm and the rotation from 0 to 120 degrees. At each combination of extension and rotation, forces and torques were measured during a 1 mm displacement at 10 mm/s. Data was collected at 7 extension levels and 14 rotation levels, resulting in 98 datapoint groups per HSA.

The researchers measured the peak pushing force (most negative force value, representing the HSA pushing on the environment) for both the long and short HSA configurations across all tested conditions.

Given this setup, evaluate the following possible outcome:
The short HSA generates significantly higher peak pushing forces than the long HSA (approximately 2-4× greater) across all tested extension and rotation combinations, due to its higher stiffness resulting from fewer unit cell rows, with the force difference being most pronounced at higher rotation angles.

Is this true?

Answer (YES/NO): NO